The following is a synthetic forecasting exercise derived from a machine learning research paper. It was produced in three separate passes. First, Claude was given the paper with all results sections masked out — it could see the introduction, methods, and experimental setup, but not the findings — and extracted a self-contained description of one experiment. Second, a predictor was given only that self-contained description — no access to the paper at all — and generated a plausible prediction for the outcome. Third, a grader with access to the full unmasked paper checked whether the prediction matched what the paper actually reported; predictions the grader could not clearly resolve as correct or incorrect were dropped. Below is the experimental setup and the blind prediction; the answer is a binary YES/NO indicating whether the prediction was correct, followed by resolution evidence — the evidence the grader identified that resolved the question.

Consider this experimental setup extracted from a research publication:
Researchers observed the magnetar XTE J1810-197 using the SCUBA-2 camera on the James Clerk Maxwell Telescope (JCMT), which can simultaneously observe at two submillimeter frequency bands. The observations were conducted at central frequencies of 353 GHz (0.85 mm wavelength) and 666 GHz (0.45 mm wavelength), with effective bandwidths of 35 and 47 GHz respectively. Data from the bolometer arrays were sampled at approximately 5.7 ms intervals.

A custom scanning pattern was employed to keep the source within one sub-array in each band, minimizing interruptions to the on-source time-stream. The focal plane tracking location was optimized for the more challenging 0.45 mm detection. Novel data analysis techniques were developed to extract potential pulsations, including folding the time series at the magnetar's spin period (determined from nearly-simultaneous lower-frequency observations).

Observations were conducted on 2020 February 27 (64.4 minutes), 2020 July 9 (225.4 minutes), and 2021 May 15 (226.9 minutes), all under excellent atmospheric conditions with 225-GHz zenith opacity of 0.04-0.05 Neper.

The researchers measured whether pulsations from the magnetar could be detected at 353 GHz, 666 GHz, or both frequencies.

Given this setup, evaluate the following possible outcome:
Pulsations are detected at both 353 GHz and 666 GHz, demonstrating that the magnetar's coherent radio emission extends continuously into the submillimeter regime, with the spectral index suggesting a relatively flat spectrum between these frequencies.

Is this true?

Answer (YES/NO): NO